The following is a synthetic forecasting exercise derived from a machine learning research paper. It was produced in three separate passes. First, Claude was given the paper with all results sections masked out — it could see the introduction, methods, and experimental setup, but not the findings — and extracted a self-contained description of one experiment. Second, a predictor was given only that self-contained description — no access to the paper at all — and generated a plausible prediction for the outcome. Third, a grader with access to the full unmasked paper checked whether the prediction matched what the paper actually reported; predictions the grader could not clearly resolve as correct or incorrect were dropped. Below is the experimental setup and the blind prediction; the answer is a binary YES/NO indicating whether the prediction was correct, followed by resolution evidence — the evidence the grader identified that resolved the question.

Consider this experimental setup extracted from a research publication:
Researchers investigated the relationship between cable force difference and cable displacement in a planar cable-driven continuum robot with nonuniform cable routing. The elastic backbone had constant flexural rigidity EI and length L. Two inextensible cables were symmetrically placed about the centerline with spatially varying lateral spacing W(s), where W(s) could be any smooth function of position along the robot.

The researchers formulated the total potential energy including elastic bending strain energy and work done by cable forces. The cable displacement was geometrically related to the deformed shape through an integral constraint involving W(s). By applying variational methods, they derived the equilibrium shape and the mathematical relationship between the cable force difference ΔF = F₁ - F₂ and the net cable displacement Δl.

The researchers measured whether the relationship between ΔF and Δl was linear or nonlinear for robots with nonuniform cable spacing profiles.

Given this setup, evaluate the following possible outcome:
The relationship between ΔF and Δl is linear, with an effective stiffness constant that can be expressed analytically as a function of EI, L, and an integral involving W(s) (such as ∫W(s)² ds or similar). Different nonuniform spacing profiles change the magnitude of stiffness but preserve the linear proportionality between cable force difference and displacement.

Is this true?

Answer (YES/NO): YES